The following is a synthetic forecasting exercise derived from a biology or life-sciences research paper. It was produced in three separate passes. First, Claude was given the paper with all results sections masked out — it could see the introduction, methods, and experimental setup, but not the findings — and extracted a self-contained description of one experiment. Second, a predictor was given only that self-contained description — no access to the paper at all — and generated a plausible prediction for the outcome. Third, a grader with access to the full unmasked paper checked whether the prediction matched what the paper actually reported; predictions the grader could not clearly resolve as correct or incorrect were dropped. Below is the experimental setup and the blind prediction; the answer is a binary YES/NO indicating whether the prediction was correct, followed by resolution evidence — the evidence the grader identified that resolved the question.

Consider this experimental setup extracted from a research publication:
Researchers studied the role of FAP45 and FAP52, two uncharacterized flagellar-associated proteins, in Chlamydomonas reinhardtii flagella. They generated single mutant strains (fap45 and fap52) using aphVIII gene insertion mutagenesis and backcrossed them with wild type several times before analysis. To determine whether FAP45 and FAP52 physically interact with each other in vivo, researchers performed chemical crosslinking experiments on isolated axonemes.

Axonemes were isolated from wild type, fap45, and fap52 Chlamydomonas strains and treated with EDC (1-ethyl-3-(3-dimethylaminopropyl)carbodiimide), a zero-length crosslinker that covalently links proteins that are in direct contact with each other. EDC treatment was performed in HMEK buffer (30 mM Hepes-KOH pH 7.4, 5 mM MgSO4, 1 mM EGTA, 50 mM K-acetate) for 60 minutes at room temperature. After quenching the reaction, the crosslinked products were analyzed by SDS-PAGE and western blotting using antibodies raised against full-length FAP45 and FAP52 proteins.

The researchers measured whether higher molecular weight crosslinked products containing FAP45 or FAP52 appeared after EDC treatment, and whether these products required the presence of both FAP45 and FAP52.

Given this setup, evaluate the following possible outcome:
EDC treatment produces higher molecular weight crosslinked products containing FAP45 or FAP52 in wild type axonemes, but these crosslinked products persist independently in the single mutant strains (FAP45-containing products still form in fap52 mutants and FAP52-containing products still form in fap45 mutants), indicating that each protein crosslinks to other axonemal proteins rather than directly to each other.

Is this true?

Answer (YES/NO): NO